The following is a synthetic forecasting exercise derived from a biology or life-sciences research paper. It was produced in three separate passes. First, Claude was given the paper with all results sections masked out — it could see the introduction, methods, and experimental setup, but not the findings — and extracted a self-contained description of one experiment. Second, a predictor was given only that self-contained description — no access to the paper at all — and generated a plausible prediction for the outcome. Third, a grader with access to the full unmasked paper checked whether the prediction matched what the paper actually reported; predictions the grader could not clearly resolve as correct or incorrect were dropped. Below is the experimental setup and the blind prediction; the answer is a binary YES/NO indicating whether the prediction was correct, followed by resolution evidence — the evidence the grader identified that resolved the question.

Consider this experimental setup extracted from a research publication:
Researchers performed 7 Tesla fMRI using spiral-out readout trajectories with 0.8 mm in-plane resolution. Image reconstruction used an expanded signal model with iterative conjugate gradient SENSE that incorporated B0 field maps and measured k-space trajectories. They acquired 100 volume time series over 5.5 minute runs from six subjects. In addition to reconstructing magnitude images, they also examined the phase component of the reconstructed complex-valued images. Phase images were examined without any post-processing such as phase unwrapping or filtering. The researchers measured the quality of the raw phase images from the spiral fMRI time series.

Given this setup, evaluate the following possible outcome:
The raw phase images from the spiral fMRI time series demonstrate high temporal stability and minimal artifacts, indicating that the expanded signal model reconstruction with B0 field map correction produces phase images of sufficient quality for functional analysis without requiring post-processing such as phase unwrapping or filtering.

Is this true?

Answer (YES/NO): YES